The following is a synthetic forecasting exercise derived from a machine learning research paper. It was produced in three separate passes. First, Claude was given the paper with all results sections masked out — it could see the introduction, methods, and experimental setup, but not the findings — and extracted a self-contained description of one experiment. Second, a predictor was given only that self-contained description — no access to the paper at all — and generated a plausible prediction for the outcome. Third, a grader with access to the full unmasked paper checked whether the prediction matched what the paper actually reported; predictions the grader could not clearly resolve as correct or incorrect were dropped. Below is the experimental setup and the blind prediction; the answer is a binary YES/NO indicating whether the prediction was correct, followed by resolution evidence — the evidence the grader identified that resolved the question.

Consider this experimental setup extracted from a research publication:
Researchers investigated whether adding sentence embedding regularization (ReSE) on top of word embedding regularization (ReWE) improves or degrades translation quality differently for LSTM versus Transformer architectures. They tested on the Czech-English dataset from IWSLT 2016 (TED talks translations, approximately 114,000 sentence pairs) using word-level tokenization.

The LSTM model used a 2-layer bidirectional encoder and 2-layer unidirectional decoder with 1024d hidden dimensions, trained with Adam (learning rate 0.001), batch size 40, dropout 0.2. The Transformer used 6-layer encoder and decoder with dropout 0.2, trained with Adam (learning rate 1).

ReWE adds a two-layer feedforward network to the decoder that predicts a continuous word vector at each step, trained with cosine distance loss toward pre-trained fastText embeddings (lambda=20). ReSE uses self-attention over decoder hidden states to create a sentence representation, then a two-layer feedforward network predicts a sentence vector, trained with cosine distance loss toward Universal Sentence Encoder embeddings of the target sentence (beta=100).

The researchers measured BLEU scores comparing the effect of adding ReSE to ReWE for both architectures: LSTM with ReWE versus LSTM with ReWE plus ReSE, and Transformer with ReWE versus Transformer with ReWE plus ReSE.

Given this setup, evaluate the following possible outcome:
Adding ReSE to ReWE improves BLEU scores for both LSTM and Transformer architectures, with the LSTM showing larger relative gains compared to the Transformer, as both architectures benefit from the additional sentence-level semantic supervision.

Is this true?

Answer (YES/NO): NO